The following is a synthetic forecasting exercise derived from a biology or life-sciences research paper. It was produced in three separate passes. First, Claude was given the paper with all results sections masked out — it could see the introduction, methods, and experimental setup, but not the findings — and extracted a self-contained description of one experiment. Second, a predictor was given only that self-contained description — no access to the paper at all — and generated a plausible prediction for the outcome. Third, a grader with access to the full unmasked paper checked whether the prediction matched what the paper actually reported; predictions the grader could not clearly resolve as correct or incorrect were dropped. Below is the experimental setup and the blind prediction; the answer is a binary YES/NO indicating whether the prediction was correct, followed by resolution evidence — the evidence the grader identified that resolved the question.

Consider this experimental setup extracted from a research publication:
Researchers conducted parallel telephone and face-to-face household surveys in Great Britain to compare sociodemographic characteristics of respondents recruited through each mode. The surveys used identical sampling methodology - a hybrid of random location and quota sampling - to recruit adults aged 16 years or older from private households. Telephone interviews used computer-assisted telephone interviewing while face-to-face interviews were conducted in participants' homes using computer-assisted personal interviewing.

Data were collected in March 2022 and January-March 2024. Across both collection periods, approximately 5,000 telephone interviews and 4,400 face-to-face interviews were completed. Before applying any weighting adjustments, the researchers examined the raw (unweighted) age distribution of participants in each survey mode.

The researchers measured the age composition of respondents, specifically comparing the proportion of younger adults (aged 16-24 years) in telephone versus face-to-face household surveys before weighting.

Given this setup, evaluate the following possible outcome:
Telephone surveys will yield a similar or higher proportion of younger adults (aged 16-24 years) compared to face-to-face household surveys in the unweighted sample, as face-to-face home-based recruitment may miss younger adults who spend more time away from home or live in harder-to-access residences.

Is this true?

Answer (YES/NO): NO